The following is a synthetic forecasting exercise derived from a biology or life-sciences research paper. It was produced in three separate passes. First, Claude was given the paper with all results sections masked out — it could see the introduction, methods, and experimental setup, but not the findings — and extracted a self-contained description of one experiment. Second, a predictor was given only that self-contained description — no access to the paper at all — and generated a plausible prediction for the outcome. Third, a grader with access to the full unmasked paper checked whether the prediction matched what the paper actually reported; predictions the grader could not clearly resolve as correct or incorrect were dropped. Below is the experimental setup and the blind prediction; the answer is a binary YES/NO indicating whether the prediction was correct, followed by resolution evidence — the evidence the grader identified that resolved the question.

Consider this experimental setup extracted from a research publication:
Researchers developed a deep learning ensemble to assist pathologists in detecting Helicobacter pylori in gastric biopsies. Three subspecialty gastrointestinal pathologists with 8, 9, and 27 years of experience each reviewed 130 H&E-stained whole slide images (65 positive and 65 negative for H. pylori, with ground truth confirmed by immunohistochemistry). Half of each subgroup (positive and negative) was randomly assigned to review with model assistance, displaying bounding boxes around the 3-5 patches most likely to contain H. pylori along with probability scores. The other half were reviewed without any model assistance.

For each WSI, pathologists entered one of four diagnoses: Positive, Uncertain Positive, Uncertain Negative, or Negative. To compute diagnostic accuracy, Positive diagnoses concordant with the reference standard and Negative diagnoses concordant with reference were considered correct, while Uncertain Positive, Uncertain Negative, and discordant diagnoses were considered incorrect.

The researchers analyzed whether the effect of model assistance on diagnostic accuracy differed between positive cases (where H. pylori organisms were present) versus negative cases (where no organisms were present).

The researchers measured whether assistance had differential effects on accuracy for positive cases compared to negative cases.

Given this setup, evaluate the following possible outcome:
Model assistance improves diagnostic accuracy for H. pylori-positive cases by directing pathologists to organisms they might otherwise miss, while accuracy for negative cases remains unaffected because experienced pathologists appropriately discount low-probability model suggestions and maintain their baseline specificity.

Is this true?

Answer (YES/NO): NO